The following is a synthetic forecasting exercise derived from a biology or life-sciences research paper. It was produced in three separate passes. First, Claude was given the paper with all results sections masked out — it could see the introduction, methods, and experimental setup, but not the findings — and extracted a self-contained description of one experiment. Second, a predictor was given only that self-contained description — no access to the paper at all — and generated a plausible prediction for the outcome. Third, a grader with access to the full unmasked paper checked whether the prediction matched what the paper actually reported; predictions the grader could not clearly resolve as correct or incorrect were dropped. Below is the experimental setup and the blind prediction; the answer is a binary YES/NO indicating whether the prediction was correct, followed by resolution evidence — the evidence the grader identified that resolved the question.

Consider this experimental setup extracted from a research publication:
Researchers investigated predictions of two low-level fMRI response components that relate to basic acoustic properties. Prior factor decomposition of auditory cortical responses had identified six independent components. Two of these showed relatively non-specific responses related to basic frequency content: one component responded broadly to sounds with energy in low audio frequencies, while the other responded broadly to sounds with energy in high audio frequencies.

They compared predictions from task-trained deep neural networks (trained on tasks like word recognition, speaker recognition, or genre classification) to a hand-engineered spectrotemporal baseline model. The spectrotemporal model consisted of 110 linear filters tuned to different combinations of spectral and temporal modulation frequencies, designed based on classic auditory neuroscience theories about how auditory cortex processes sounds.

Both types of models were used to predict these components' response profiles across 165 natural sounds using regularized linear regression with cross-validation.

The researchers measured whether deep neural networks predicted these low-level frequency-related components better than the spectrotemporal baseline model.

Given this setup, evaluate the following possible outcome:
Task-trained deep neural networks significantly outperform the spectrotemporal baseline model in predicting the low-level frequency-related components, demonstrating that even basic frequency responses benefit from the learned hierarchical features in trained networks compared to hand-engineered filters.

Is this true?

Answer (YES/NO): YES